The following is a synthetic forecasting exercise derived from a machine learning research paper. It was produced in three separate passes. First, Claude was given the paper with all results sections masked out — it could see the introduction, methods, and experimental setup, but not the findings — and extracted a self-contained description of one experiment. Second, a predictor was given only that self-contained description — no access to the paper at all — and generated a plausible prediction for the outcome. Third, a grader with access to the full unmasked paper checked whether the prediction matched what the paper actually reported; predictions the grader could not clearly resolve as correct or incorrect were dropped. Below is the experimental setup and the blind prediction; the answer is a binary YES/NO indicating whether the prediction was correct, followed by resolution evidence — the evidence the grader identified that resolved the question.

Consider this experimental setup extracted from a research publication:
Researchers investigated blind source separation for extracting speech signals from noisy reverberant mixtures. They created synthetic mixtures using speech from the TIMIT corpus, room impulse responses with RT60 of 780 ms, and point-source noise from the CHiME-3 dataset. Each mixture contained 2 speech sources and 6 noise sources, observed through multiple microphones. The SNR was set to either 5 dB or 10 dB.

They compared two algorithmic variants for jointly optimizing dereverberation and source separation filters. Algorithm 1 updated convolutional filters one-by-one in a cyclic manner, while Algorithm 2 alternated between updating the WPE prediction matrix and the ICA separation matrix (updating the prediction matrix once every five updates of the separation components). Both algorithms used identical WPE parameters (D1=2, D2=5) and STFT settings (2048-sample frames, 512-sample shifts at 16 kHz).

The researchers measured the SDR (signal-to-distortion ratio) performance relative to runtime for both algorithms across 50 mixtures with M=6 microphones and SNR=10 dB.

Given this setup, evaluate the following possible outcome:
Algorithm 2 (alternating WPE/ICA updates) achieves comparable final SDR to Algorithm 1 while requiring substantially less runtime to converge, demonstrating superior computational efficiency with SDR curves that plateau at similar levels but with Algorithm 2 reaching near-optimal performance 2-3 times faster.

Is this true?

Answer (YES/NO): NO